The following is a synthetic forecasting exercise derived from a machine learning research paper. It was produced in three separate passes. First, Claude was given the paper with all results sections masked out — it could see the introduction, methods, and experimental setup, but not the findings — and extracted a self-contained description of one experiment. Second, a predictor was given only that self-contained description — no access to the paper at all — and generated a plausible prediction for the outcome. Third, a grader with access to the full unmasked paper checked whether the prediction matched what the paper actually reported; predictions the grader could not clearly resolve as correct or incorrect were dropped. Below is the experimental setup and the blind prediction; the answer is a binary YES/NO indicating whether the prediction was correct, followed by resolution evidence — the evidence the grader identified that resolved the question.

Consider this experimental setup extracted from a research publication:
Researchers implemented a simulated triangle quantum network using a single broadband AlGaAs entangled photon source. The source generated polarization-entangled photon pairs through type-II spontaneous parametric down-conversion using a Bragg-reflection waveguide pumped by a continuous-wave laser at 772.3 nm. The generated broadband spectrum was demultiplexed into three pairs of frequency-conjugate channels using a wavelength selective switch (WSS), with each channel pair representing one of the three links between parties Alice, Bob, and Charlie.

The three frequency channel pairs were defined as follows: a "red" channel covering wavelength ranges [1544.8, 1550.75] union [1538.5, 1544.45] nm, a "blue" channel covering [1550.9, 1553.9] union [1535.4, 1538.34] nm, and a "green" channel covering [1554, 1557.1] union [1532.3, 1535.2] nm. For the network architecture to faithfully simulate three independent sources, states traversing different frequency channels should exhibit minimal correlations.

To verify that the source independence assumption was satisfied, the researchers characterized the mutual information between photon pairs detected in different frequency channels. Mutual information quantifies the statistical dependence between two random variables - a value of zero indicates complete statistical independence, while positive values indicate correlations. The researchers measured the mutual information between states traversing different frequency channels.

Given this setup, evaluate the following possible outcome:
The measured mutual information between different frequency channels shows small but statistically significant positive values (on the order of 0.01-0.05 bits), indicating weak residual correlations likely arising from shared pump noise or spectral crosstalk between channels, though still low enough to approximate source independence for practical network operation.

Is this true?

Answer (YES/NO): NO